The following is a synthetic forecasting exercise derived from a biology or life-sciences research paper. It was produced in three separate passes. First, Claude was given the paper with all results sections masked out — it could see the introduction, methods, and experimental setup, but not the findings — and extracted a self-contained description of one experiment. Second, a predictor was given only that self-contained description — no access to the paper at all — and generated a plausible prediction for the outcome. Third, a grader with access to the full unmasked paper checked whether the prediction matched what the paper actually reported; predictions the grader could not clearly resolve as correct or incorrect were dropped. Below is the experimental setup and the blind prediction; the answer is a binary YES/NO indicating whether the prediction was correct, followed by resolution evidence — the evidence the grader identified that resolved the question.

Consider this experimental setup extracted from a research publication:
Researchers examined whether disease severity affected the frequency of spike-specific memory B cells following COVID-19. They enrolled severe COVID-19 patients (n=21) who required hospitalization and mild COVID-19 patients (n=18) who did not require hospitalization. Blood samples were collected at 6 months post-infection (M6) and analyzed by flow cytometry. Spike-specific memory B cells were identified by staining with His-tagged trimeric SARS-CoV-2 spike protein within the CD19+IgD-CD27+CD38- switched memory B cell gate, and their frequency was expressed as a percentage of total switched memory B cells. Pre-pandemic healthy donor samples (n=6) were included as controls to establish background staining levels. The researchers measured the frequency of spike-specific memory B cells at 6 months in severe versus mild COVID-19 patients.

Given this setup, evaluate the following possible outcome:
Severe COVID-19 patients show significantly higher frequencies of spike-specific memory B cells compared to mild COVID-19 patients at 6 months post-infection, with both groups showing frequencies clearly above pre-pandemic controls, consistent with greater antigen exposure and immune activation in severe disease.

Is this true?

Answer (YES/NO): YES